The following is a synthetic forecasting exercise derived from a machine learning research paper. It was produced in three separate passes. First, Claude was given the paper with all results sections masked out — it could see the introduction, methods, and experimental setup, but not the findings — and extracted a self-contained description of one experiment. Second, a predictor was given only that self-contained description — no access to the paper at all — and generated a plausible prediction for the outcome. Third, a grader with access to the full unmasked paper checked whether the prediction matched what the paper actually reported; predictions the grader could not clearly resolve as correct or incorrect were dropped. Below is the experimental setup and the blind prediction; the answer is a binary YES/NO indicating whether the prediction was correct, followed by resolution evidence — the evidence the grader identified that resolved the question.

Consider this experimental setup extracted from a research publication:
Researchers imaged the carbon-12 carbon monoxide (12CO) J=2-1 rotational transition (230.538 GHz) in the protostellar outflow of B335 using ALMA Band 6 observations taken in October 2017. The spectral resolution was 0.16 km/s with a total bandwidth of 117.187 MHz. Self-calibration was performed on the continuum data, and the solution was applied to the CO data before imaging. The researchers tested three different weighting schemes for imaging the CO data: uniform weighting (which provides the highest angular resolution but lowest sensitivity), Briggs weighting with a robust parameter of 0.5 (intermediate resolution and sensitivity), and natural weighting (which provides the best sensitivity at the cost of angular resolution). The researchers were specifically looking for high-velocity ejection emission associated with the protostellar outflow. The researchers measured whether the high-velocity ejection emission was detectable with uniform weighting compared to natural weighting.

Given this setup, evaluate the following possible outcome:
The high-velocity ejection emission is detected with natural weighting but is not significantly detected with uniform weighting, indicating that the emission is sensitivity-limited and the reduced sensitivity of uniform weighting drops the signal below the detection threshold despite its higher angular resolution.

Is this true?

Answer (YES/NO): YES